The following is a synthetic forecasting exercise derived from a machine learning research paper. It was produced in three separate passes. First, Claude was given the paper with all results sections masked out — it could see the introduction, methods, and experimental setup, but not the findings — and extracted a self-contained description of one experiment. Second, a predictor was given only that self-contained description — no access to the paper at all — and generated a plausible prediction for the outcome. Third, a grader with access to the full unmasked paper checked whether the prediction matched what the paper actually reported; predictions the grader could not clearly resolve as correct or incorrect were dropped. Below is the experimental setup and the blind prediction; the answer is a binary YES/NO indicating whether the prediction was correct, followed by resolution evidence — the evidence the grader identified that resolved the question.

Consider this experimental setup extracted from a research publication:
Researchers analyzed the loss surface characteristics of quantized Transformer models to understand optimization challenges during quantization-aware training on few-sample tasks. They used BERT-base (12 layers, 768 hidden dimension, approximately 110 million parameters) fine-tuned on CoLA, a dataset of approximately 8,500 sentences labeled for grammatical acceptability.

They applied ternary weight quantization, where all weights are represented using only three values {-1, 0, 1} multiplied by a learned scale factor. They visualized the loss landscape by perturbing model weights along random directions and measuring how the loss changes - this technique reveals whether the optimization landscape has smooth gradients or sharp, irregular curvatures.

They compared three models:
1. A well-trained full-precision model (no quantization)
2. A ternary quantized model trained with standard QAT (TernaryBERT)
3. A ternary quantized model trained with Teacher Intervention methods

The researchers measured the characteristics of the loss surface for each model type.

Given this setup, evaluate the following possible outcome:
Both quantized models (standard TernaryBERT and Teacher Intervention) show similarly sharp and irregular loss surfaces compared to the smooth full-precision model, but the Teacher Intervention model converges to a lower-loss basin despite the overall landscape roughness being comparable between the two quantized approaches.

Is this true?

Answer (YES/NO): NO